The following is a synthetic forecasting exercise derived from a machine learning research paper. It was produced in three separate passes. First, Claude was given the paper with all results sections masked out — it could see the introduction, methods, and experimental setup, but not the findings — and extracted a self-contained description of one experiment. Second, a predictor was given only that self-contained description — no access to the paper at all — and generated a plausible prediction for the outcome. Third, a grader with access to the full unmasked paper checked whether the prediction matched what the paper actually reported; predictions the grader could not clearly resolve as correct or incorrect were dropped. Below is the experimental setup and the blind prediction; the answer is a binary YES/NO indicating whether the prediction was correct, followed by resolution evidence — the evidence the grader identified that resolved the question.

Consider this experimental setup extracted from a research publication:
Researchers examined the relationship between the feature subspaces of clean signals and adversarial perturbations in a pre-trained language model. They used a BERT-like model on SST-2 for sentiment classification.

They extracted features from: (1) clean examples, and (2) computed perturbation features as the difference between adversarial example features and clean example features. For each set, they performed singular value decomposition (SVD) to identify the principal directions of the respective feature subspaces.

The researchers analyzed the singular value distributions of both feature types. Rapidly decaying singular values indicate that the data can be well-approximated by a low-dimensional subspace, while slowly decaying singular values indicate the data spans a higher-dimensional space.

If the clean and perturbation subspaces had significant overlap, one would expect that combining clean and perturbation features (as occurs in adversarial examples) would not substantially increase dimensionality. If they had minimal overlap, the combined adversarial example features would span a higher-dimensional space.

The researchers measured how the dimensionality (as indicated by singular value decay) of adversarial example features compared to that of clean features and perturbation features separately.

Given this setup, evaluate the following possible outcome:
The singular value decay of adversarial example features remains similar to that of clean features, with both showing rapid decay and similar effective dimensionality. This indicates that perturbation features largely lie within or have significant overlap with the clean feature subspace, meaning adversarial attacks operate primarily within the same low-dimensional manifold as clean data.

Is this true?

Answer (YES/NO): NO